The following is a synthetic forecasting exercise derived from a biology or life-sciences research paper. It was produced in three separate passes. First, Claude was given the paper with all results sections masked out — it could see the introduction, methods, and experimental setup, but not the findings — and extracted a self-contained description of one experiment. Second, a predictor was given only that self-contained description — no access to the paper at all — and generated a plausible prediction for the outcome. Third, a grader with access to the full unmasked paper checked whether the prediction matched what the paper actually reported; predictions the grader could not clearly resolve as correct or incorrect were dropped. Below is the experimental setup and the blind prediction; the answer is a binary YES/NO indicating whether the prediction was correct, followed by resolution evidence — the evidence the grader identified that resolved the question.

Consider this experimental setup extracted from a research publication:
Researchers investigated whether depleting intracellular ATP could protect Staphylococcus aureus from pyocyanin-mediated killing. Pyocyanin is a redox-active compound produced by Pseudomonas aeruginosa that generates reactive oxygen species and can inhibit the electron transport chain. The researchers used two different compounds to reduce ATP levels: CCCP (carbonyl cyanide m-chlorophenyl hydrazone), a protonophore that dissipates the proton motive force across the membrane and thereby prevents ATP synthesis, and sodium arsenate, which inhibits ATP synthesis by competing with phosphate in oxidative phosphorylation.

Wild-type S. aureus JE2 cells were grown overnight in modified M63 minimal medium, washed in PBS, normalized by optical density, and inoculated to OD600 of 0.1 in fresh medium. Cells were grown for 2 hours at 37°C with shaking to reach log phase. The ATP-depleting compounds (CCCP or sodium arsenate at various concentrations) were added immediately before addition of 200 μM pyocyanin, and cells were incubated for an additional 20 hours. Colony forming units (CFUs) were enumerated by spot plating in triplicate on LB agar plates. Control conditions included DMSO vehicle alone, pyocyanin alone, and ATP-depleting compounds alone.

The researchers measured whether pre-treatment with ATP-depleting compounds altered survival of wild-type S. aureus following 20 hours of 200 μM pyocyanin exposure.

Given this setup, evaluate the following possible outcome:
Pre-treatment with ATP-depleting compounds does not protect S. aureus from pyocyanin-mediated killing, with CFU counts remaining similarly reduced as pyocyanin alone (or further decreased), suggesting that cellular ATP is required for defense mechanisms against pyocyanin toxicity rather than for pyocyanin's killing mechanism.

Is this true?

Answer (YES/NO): NO